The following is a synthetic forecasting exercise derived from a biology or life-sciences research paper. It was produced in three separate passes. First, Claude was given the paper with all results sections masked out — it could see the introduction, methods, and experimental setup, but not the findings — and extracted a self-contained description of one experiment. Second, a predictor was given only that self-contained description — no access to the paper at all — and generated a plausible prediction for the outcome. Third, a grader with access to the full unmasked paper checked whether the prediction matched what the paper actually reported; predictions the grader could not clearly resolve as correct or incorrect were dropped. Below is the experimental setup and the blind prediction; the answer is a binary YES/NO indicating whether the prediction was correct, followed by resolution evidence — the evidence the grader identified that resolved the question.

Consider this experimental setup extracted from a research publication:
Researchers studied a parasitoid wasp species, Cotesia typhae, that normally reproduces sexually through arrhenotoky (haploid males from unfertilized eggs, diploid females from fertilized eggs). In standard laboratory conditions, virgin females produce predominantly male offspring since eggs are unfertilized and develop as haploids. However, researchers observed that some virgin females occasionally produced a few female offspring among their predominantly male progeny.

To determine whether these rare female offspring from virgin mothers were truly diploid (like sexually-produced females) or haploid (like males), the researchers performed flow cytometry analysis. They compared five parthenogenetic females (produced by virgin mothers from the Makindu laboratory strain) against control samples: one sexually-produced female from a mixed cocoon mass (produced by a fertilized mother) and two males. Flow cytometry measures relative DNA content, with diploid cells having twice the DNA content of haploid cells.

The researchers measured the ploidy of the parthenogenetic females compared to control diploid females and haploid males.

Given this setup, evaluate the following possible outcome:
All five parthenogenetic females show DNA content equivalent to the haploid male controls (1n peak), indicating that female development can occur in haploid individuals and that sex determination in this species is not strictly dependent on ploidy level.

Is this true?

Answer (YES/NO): NO